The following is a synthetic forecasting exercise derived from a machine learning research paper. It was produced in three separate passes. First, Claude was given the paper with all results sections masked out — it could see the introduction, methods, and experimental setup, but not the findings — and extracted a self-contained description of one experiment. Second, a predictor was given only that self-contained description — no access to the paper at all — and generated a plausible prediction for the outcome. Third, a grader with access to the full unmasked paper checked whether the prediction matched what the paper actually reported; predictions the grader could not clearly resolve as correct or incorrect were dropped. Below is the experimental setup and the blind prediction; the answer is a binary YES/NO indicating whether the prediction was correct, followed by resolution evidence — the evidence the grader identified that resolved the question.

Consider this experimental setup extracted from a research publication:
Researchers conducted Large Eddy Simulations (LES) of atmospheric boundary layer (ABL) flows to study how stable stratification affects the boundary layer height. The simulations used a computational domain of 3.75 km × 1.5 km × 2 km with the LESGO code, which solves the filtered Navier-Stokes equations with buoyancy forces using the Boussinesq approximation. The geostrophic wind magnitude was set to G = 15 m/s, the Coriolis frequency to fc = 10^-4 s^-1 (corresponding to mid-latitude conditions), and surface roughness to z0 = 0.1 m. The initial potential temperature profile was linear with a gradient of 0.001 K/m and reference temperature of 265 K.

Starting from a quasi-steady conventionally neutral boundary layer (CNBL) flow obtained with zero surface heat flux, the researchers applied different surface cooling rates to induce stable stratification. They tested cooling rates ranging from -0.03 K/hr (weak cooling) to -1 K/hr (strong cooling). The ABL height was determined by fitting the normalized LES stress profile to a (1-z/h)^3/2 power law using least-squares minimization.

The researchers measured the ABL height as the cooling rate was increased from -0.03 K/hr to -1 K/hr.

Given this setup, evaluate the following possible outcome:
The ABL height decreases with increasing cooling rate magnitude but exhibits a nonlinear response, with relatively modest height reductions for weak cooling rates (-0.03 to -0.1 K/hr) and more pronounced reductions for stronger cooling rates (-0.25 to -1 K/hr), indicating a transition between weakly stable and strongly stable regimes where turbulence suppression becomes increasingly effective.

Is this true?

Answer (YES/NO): YES